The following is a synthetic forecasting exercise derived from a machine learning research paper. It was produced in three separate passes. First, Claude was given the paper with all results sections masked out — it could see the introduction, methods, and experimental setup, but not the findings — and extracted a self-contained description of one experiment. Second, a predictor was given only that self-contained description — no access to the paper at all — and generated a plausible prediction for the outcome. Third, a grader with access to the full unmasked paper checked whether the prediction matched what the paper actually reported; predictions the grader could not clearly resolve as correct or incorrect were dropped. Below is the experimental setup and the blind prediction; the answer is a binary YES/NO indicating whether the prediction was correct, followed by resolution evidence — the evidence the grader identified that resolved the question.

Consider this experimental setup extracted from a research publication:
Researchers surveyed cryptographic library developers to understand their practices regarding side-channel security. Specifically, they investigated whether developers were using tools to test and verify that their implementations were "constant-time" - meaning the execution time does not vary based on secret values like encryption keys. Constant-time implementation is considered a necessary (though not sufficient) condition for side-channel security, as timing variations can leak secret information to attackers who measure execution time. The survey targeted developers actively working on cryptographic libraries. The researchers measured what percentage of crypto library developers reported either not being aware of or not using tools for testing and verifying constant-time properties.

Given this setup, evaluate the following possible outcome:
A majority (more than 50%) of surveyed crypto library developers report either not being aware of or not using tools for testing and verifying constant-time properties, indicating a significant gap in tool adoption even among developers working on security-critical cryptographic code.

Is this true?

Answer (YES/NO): YES